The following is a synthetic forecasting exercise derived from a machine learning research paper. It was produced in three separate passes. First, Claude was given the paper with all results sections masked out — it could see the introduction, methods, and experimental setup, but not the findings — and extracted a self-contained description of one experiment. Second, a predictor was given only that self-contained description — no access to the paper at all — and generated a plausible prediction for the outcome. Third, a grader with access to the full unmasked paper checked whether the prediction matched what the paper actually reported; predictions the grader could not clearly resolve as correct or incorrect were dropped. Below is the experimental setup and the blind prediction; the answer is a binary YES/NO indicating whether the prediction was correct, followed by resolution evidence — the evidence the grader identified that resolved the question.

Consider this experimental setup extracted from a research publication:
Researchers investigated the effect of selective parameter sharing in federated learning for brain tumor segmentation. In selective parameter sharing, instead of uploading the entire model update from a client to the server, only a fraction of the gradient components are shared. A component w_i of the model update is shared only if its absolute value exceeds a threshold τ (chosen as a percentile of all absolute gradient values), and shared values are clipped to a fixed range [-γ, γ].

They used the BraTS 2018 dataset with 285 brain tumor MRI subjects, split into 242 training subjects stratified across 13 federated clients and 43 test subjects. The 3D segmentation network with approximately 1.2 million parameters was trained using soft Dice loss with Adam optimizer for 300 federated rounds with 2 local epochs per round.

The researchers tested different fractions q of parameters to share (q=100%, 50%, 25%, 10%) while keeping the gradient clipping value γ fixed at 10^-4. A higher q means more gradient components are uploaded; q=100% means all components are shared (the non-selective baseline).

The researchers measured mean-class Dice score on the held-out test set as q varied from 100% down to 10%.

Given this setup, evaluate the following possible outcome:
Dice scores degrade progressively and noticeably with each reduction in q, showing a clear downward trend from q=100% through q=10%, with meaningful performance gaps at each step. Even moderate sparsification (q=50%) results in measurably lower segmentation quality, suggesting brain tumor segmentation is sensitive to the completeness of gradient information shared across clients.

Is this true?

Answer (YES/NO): NO